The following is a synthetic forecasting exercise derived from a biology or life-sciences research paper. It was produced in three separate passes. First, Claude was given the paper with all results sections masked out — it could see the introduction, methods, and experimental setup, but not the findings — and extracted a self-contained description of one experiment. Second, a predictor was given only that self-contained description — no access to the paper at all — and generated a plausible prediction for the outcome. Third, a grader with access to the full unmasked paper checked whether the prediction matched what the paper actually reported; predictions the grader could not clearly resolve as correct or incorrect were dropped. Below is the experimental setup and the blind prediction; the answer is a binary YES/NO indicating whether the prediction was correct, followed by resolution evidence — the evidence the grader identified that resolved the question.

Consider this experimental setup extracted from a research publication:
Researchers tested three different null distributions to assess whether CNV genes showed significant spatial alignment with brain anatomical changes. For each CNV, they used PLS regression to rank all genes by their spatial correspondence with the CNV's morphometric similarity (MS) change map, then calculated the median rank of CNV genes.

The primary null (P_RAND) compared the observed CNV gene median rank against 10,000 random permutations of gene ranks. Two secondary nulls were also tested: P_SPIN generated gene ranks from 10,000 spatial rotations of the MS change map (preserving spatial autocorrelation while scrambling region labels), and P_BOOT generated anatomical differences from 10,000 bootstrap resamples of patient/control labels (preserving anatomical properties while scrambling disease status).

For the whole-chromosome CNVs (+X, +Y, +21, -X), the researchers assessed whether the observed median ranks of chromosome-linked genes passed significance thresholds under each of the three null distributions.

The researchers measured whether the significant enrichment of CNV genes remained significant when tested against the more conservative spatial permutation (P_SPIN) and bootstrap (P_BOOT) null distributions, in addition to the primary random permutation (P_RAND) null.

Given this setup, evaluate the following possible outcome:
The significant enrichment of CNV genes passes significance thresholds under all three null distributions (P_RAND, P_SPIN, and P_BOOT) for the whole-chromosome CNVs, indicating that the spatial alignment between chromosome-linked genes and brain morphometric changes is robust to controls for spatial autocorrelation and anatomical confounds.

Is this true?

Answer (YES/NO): NO